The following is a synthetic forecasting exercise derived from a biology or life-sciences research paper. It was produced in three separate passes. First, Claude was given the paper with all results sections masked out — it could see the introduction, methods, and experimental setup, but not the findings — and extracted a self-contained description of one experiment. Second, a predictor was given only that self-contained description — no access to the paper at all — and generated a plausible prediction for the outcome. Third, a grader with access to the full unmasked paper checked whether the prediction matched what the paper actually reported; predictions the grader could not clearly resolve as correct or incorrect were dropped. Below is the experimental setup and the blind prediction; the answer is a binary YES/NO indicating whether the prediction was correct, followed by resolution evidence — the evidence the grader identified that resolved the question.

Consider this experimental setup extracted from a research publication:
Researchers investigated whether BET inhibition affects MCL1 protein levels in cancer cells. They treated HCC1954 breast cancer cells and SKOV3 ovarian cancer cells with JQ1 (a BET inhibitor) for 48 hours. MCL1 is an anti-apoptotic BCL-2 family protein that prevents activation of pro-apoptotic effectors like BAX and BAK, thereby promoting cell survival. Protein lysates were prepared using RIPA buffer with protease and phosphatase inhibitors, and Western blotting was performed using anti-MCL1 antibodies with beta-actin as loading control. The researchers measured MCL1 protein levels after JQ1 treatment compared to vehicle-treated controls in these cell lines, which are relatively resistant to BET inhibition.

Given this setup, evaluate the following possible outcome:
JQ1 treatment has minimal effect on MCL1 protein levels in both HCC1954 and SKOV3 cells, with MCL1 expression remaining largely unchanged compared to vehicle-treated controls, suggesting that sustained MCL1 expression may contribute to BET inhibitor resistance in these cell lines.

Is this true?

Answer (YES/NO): NO